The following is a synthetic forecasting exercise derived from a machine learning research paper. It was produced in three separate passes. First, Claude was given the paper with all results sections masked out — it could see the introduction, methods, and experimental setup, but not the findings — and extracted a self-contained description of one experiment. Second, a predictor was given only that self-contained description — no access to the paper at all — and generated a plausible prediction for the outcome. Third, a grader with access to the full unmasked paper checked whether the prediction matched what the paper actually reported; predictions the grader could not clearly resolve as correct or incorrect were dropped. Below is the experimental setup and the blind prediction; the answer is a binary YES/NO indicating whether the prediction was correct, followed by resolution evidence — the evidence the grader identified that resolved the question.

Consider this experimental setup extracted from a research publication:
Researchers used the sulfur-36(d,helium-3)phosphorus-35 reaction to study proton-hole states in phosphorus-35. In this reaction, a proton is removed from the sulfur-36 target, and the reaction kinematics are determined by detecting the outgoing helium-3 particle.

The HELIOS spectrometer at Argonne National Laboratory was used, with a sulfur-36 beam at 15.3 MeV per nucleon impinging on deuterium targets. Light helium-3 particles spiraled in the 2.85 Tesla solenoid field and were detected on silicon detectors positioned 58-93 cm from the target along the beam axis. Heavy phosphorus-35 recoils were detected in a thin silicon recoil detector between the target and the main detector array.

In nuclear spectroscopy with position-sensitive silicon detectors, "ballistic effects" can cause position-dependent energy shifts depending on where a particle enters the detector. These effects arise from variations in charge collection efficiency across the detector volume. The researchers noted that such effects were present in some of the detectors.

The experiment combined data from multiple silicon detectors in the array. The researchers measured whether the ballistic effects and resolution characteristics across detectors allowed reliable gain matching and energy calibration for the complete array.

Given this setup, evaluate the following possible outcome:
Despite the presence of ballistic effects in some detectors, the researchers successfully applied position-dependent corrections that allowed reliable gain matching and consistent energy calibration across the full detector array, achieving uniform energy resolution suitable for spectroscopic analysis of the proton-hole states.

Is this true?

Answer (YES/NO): NO